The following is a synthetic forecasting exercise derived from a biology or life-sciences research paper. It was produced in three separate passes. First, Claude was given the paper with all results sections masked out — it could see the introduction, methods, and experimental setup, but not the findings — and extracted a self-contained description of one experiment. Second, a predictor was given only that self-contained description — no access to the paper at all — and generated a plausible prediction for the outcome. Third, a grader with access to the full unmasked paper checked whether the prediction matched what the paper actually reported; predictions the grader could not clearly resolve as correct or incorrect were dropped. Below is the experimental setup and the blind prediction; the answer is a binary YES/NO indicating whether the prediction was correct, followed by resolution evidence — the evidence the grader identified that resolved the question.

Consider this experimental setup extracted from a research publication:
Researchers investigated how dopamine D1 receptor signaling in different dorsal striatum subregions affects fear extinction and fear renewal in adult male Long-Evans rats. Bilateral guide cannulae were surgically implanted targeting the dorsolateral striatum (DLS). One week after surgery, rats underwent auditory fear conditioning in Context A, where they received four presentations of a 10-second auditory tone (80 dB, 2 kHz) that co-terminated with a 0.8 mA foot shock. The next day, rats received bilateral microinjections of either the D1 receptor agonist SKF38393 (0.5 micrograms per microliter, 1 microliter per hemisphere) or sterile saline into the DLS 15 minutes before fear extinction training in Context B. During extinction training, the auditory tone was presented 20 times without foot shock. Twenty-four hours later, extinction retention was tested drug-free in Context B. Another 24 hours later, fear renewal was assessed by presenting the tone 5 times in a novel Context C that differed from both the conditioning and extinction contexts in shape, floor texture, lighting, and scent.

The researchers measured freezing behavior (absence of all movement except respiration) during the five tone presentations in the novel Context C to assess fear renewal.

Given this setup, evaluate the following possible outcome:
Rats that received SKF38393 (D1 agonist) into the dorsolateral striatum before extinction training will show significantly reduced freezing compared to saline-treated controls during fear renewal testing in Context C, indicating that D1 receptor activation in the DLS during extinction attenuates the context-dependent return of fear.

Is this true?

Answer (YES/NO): YES